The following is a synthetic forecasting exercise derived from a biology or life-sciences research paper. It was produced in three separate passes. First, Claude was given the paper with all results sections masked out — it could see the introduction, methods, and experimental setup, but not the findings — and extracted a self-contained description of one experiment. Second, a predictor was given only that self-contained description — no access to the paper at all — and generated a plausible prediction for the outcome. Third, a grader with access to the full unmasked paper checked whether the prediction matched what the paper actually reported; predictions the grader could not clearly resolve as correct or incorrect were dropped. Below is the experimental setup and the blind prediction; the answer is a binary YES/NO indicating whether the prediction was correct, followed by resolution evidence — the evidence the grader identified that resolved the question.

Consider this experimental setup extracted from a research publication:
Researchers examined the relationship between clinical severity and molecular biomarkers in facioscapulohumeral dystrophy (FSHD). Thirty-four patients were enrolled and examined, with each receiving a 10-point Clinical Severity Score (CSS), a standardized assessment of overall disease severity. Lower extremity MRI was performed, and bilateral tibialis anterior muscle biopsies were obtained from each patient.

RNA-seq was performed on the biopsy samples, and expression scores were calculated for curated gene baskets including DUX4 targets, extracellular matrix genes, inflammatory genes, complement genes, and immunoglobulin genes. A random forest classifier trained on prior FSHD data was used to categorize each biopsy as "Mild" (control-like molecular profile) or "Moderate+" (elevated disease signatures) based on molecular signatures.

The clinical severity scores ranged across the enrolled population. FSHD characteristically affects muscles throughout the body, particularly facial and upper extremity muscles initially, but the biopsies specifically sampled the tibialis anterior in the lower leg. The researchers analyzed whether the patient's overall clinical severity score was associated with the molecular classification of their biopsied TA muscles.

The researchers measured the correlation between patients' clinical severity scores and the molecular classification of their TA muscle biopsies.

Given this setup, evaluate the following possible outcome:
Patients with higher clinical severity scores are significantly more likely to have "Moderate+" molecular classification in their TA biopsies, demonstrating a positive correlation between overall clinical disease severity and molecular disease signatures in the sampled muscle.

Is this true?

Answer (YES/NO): YES